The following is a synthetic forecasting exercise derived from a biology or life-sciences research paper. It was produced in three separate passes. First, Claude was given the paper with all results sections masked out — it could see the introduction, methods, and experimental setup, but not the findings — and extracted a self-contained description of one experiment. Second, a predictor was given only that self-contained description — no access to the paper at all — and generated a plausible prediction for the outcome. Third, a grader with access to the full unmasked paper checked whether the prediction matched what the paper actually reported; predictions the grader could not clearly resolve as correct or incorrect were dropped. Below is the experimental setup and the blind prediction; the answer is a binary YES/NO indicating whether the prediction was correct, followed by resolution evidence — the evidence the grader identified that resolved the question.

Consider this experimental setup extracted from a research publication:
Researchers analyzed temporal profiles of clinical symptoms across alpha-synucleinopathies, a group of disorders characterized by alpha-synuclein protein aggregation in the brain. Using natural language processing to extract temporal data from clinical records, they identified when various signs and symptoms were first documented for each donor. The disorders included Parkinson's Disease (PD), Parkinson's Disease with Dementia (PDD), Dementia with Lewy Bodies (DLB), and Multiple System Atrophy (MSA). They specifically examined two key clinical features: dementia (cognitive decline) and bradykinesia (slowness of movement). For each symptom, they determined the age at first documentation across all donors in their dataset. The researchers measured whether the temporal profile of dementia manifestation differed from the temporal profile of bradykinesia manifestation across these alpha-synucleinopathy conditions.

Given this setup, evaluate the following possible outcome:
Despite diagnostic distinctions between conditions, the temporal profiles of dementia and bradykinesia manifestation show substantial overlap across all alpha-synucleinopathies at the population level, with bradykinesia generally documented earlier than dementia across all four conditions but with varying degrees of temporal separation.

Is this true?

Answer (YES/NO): NO